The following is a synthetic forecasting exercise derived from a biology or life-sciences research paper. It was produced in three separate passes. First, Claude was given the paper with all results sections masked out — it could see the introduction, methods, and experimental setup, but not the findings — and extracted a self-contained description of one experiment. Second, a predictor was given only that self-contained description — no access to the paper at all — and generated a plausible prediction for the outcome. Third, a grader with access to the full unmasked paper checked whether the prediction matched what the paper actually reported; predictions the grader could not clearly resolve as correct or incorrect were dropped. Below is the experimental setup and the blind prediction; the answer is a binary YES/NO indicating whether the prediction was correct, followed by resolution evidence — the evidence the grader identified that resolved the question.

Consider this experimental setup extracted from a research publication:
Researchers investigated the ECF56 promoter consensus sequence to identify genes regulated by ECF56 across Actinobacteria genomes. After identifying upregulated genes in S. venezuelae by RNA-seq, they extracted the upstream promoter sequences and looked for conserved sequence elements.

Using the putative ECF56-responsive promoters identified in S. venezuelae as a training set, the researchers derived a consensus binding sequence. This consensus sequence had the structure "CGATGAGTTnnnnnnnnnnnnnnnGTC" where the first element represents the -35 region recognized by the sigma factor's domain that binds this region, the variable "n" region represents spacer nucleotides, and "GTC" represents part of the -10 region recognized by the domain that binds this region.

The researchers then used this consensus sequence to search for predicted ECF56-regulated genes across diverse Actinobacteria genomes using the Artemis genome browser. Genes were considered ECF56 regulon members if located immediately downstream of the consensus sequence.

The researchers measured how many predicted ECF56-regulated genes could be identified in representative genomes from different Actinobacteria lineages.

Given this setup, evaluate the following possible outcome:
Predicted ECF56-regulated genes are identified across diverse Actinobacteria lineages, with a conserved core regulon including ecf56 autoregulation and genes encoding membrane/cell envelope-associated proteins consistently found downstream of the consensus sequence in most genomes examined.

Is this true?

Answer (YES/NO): NO